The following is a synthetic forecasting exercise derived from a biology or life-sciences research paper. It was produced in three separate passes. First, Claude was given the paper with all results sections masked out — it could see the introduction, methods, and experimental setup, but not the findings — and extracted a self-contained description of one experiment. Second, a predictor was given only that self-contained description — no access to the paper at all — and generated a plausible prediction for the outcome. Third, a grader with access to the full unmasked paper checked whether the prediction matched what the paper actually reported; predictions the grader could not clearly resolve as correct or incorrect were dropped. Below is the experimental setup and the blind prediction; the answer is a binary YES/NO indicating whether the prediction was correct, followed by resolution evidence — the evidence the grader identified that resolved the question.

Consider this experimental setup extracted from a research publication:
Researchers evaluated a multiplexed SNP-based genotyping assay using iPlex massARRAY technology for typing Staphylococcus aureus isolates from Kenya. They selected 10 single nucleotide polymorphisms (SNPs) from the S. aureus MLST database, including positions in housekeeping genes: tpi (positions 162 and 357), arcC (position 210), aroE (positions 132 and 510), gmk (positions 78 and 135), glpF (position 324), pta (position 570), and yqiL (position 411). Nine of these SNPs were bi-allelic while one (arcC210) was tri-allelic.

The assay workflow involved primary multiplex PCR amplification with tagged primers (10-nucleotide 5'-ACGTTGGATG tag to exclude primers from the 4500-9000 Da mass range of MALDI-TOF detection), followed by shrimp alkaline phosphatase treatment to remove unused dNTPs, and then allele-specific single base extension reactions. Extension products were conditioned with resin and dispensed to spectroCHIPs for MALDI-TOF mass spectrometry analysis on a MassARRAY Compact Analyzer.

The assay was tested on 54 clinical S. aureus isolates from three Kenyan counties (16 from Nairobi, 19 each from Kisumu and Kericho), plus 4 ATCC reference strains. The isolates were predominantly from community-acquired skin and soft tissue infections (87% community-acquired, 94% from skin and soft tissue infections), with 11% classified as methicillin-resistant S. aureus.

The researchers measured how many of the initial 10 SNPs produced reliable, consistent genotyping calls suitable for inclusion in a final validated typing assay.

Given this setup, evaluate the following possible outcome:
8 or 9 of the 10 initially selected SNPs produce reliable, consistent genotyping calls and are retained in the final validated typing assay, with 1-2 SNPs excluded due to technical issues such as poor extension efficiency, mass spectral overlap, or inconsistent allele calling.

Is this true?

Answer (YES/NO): NO